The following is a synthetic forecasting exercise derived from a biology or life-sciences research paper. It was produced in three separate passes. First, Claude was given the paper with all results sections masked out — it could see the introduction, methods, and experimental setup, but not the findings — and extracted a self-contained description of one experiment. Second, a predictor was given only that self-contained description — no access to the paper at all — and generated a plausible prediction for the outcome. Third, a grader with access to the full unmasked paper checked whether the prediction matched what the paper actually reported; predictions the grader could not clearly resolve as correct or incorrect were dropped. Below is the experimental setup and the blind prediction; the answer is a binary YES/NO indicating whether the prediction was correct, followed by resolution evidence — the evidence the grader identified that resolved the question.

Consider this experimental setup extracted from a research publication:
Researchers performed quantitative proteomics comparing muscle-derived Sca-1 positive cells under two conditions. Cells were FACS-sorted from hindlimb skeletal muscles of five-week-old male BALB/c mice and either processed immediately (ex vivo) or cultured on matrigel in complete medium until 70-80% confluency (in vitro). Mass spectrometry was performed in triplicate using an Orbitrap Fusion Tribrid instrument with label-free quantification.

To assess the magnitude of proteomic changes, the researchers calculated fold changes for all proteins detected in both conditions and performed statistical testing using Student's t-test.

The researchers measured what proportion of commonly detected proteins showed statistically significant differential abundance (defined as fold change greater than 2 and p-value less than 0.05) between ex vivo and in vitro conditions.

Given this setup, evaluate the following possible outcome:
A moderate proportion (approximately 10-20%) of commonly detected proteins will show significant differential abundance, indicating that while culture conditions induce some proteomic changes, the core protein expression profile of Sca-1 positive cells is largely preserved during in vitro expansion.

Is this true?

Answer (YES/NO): NO